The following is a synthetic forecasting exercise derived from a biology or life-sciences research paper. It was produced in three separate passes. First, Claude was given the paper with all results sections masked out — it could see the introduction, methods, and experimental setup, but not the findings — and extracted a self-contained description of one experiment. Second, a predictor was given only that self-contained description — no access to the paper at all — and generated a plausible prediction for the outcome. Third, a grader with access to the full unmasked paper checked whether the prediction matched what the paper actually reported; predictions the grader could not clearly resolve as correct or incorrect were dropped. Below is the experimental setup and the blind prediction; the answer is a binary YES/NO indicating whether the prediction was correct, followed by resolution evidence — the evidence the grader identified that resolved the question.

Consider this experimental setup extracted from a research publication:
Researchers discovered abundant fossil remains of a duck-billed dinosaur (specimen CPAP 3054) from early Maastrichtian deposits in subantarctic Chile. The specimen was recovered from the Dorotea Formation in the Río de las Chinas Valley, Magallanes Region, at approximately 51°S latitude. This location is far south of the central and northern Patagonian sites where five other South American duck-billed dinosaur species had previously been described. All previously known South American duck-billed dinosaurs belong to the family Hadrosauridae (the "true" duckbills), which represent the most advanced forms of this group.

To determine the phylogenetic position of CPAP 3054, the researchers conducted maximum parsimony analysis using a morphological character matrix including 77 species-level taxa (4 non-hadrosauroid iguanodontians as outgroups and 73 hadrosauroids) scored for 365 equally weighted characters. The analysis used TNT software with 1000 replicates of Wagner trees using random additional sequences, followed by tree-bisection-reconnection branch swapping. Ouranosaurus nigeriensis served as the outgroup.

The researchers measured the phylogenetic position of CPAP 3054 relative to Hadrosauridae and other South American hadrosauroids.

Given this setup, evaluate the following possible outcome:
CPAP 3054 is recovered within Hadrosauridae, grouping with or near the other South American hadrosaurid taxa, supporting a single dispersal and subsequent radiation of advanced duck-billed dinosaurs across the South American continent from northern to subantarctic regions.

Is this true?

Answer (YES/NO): NO